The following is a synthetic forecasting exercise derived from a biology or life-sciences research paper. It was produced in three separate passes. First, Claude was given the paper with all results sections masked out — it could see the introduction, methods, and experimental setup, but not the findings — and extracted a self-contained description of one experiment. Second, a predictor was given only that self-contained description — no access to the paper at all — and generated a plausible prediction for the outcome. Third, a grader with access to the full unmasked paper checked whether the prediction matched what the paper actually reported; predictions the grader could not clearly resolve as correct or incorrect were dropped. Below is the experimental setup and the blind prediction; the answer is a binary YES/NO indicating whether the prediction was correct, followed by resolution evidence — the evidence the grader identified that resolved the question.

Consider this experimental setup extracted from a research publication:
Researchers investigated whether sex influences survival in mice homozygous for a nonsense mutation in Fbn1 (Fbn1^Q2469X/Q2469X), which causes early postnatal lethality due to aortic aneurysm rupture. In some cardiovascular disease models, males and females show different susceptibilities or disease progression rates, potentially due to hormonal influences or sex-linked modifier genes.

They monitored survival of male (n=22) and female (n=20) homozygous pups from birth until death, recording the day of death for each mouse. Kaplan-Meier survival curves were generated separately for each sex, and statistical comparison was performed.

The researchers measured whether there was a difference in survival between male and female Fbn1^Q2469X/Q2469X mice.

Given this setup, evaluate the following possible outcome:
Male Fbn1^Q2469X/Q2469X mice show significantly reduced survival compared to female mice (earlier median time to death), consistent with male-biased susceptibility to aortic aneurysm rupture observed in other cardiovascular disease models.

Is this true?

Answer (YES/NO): NO